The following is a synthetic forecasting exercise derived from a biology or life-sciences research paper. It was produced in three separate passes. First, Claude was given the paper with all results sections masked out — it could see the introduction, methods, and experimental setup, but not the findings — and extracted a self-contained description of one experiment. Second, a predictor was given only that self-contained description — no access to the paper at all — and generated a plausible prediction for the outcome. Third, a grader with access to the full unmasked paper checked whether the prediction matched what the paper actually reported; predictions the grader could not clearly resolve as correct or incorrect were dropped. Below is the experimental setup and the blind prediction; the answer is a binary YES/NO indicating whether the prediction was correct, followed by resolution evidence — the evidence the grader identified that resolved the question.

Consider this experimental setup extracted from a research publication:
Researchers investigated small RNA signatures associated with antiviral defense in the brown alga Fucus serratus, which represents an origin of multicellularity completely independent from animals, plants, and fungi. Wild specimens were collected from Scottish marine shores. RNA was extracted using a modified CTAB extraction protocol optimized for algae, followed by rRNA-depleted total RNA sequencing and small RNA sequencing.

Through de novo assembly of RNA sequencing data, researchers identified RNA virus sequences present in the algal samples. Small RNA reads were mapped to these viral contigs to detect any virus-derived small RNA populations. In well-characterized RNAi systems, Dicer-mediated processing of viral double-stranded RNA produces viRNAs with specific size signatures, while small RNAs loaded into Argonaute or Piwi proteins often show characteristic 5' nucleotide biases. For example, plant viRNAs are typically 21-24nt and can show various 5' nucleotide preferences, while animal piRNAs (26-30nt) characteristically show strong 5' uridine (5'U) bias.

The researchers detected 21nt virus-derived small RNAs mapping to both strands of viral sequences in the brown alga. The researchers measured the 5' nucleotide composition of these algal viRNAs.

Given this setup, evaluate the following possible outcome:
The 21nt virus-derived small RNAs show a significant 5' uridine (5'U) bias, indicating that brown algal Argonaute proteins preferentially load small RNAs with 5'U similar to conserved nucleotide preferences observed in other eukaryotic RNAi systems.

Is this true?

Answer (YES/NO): YES